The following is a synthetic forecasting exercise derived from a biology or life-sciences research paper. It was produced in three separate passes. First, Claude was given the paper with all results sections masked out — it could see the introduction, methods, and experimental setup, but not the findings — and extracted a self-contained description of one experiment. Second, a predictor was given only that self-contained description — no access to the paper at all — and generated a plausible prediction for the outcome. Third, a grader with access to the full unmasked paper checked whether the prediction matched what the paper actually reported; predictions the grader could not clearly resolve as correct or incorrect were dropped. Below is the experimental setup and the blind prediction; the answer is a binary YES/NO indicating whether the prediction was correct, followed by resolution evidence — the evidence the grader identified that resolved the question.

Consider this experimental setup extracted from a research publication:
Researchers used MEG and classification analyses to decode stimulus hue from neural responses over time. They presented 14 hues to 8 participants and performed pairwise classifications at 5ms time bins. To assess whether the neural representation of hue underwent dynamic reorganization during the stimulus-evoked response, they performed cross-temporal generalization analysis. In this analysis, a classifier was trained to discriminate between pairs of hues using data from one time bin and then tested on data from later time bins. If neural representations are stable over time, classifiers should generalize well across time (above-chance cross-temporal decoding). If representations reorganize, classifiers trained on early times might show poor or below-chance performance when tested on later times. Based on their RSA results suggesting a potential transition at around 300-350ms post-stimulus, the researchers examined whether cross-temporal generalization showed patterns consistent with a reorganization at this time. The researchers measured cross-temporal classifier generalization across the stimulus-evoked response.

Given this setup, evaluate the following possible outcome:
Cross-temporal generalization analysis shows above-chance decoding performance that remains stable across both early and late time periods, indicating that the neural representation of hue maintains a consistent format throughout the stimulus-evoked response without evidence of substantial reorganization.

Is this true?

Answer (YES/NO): NO